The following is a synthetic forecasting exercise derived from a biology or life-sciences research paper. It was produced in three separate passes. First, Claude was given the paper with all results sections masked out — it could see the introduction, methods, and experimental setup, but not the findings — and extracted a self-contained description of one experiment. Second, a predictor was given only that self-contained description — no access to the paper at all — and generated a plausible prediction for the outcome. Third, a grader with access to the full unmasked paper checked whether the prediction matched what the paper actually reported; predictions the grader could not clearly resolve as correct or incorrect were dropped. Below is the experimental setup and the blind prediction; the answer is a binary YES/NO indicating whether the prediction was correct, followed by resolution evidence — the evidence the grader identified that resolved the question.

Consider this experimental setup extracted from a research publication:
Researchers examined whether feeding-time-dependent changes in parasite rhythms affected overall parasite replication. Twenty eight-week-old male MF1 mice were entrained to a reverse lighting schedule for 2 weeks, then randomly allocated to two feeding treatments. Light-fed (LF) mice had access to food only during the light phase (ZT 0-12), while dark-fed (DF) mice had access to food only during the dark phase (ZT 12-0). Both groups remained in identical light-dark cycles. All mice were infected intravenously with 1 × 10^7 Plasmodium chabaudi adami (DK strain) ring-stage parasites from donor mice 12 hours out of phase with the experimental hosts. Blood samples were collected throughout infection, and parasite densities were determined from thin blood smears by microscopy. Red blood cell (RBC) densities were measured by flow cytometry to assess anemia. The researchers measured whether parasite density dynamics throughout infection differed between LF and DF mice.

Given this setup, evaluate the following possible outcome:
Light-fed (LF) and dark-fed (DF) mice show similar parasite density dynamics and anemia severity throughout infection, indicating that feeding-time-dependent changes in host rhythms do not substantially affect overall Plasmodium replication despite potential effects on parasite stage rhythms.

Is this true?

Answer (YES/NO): YES